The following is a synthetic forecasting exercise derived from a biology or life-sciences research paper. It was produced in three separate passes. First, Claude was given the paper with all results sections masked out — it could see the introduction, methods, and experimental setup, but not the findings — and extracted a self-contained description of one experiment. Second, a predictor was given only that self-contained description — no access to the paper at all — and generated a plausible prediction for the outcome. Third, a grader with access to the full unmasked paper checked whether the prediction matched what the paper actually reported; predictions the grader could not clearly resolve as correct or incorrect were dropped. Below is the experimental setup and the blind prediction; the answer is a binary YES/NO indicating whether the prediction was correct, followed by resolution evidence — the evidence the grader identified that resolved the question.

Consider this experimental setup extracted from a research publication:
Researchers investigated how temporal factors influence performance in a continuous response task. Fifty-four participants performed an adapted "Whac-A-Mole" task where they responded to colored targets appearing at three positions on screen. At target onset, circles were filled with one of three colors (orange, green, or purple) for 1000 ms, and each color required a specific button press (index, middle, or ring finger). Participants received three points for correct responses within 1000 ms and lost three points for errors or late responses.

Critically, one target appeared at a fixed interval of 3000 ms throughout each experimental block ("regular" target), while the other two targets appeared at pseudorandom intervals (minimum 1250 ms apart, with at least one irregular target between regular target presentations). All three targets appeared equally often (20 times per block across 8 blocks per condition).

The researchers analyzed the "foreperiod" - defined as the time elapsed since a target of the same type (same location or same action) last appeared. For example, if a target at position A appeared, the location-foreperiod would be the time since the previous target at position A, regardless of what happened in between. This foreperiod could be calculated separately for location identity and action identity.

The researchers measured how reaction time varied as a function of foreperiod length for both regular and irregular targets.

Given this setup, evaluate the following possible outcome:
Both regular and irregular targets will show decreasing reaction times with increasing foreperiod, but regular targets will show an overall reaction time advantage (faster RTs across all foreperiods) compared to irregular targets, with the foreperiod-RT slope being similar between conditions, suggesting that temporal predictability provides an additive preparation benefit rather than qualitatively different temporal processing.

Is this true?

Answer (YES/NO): NO